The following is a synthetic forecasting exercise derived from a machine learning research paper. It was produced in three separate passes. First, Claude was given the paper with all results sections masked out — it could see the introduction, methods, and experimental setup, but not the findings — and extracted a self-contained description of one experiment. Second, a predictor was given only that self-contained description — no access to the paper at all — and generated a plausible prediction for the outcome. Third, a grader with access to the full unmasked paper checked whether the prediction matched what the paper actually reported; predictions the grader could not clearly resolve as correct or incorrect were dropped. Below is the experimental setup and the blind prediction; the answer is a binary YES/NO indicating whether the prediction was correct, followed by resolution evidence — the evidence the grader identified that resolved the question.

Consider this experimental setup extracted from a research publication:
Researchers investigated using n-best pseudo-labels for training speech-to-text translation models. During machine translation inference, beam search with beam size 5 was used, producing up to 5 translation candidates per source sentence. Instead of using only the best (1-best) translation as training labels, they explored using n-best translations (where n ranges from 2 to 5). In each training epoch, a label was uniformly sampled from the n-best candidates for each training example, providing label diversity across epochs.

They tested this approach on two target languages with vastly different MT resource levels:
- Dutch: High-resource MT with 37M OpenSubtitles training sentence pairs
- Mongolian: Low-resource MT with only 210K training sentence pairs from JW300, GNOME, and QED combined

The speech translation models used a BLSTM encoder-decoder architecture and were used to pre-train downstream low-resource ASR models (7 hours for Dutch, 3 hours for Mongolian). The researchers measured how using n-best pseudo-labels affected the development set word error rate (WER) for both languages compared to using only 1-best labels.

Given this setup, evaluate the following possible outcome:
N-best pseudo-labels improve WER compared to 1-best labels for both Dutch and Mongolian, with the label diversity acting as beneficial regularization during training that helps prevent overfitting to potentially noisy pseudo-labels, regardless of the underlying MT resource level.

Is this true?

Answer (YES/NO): YES